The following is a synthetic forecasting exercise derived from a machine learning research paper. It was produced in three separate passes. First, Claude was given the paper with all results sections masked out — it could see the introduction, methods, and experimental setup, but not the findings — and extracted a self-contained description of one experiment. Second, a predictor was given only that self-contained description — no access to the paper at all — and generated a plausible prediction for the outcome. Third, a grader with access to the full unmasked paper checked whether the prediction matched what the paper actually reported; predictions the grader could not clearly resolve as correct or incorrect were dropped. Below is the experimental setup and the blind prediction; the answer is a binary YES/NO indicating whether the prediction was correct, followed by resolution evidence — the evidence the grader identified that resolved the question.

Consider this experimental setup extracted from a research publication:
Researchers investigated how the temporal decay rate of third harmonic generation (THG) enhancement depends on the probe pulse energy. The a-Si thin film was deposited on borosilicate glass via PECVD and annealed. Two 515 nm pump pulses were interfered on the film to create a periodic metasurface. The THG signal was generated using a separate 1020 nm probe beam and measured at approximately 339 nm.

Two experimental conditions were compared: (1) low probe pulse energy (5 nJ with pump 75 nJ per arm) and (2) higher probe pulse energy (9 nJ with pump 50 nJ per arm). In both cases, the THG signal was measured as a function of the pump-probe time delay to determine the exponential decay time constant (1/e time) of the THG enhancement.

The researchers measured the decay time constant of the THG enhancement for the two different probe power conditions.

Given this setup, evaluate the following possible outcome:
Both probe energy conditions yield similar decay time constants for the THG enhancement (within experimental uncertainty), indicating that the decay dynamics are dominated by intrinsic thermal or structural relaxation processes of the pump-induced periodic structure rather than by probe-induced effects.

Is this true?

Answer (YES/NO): NO